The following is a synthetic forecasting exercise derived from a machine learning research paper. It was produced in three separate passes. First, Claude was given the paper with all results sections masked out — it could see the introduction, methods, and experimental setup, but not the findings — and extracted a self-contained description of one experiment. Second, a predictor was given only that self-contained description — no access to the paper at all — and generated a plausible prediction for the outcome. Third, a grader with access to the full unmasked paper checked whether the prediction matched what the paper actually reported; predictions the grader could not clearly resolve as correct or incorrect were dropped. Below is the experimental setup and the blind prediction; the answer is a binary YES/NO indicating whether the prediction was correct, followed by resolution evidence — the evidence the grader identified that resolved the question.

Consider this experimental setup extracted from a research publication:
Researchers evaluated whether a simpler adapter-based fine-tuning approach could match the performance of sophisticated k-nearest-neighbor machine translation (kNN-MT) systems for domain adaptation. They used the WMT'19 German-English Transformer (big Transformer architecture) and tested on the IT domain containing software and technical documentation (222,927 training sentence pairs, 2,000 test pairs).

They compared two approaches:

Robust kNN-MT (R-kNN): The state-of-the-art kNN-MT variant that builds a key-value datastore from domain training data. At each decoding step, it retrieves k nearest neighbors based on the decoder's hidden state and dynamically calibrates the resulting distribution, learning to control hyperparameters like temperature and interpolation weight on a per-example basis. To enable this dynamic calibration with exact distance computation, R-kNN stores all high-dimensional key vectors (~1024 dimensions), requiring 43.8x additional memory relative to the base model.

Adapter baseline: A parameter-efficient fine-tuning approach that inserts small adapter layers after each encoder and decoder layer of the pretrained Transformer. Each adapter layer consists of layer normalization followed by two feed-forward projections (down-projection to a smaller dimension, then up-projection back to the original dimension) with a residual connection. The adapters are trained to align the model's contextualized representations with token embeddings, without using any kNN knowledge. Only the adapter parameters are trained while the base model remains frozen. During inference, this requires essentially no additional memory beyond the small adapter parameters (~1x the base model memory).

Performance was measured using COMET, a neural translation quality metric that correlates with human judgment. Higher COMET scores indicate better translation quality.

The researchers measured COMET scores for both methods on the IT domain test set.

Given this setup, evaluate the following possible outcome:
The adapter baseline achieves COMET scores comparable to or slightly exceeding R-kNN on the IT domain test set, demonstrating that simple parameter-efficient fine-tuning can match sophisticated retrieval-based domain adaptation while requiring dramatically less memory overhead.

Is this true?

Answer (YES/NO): NO